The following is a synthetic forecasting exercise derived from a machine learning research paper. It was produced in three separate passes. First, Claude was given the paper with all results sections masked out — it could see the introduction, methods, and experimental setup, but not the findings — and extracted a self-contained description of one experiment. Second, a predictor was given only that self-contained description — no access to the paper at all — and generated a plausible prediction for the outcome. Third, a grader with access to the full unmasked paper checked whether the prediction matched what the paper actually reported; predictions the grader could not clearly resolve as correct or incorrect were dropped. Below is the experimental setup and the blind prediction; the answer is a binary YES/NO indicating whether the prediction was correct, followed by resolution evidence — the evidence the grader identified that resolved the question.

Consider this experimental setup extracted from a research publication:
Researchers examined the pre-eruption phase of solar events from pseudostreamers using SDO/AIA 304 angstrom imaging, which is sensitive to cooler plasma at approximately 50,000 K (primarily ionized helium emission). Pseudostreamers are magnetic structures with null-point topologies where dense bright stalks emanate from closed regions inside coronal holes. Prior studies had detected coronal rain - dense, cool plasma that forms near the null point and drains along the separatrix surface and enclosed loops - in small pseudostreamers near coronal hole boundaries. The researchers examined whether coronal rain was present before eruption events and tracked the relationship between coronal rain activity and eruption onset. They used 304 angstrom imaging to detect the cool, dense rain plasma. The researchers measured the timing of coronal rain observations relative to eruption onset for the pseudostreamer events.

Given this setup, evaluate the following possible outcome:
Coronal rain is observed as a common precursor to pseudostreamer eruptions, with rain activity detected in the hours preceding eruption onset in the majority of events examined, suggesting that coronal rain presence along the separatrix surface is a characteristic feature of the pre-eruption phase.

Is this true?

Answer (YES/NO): YES